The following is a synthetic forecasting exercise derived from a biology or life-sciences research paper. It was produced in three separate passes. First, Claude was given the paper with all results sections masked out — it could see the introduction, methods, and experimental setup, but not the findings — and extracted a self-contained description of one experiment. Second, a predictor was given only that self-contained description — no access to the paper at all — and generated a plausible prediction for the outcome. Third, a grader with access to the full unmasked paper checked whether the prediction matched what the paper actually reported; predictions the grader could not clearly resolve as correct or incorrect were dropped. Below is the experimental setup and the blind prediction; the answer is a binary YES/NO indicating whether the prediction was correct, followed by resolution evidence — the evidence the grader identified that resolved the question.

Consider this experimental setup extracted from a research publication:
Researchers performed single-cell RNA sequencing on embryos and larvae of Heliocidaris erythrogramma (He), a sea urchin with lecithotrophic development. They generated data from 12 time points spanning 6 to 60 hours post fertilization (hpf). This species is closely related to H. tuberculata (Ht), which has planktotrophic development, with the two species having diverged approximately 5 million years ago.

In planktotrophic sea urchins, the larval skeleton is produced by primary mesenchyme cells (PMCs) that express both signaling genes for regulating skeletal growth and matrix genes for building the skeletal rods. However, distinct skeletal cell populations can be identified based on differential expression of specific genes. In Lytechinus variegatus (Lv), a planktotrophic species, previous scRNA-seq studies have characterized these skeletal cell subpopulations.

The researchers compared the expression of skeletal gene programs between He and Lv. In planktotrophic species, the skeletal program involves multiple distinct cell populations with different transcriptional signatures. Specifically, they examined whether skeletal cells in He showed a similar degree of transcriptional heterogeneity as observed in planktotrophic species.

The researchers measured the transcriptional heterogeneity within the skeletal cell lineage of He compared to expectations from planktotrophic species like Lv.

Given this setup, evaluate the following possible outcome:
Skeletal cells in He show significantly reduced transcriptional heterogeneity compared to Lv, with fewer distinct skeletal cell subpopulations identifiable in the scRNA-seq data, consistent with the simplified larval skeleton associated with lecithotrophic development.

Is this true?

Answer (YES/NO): YES